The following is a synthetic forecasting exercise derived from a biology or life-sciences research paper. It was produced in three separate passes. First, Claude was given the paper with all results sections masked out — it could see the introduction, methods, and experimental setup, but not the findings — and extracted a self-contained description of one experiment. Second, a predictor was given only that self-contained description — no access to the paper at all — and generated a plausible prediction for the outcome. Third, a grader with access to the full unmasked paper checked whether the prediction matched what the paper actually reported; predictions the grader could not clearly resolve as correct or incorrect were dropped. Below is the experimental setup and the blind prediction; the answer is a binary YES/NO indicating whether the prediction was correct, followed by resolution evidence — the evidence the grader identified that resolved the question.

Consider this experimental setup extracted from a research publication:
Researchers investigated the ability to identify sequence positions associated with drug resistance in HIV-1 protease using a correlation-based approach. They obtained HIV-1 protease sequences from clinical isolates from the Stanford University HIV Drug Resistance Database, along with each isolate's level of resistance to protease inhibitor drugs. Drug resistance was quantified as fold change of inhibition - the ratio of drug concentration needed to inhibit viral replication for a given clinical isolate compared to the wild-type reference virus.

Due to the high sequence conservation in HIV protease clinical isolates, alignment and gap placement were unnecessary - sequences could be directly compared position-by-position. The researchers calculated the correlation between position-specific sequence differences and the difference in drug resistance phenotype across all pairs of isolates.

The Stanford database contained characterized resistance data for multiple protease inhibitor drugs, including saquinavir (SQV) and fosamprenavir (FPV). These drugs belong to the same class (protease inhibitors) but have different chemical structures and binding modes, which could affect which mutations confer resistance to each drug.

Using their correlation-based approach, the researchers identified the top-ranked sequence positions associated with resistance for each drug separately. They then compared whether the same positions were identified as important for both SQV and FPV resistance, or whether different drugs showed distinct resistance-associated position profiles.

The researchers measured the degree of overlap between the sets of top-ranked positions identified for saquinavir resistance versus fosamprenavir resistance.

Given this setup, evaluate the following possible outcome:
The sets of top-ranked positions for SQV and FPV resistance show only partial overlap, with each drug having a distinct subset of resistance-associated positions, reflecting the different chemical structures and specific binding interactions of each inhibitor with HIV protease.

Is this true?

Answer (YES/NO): YES